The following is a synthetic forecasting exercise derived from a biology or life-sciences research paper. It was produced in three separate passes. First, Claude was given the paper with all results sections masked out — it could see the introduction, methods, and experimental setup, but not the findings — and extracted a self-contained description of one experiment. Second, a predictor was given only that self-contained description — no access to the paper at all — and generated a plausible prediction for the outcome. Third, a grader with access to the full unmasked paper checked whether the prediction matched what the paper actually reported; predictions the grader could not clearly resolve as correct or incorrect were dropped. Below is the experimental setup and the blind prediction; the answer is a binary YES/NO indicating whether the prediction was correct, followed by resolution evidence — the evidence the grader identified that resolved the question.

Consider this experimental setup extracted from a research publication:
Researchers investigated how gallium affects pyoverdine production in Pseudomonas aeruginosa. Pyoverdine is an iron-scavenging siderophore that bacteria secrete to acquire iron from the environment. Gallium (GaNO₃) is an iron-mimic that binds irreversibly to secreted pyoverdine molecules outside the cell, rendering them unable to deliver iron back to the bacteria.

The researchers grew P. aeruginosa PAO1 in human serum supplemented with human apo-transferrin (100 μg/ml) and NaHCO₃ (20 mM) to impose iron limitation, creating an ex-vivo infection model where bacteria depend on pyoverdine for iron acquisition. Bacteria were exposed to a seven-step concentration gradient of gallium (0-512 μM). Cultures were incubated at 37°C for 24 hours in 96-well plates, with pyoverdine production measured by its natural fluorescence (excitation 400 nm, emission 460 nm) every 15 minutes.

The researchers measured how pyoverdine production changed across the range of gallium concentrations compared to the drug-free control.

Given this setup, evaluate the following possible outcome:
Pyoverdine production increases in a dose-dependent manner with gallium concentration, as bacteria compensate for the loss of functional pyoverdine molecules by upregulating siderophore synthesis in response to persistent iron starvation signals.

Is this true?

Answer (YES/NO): NO